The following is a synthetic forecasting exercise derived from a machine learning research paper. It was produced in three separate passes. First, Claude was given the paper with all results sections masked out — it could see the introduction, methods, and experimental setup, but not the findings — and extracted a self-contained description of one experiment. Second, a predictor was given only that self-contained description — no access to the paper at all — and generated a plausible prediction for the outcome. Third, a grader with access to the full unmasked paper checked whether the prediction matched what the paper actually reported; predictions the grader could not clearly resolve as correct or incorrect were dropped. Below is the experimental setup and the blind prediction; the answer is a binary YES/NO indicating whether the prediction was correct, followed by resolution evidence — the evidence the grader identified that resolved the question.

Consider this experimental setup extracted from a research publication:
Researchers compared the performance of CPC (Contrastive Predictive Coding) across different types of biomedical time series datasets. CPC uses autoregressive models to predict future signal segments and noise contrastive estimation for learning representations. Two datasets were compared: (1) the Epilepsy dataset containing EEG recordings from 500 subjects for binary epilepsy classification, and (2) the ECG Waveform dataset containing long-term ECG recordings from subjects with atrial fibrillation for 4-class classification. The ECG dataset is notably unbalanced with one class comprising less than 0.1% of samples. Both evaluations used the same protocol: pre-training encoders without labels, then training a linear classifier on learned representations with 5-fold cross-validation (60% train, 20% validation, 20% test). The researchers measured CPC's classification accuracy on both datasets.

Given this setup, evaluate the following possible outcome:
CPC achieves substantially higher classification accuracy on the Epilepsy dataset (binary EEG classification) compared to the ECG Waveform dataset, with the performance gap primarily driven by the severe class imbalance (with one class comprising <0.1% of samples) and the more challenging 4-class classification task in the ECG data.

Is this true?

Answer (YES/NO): YES